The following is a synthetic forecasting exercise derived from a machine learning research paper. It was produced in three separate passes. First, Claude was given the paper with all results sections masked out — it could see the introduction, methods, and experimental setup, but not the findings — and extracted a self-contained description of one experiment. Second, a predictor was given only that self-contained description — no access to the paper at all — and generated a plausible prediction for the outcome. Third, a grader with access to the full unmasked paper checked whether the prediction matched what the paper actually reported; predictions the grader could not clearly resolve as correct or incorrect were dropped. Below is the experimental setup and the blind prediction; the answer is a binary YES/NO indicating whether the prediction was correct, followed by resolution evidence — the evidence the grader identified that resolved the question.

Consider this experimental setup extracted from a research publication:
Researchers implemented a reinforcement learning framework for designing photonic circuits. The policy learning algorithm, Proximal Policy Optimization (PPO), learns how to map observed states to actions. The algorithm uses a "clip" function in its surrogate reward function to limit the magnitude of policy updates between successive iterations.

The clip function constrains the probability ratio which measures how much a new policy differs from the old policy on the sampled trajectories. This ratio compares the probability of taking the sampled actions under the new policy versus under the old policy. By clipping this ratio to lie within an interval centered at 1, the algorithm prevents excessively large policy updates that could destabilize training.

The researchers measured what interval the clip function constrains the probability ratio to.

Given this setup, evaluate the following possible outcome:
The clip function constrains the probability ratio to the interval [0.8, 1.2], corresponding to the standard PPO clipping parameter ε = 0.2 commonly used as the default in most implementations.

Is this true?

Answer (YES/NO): NO